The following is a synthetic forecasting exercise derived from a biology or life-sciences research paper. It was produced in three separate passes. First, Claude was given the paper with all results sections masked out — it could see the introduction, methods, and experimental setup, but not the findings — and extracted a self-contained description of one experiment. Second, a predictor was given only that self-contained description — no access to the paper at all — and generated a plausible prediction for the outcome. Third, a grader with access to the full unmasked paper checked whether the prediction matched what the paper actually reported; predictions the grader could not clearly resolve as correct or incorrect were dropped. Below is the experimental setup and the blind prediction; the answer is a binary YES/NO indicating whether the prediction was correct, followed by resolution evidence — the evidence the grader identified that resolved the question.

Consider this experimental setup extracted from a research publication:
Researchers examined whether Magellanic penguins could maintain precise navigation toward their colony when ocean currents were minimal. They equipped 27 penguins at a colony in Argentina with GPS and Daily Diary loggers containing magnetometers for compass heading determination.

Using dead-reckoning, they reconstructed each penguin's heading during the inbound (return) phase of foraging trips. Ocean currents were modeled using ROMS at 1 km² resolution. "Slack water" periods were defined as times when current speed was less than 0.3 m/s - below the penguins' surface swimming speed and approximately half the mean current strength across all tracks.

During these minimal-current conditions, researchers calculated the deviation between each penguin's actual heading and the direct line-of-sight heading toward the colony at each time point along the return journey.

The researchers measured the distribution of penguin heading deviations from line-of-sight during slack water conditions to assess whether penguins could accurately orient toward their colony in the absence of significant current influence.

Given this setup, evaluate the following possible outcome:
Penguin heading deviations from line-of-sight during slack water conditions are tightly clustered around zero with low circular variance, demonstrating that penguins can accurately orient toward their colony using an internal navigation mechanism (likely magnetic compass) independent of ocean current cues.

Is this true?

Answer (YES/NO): YES